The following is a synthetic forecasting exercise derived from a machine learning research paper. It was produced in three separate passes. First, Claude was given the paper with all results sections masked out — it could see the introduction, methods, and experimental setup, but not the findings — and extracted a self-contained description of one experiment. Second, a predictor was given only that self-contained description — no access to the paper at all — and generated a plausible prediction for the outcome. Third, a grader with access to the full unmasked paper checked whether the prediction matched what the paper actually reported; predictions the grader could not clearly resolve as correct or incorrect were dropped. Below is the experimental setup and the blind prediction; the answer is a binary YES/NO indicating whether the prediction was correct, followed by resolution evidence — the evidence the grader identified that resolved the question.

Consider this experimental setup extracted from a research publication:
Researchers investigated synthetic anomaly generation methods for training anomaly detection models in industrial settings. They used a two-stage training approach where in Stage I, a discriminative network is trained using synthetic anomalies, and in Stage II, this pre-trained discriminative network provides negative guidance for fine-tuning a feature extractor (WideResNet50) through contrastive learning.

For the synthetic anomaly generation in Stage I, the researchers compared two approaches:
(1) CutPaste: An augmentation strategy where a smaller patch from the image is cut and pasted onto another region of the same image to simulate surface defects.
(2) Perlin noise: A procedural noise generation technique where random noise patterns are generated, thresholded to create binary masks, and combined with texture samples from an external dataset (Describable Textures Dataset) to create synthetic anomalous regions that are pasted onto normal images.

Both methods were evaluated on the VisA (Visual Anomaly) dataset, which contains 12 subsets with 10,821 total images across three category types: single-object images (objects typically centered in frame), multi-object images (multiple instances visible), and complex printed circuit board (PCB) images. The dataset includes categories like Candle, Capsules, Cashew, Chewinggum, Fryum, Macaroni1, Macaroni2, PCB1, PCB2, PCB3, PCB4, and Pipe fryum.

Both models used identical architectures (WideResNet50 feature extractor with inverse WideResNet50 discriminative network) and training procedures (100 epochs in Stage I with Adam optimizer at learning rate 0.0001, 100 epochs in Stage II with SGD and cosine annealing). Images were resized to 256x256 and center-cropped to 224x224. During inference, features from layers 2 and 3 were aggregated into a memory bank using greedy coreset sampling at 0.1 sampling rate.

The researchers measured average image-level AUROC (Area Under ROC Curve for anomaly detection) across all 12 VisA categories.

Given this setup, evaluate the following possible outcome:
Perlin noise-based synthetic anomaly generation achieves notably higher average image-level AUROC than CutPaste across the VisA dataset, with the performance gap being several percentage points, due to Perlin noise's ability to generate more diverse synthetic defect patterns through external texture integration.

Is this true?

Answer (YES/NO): NO